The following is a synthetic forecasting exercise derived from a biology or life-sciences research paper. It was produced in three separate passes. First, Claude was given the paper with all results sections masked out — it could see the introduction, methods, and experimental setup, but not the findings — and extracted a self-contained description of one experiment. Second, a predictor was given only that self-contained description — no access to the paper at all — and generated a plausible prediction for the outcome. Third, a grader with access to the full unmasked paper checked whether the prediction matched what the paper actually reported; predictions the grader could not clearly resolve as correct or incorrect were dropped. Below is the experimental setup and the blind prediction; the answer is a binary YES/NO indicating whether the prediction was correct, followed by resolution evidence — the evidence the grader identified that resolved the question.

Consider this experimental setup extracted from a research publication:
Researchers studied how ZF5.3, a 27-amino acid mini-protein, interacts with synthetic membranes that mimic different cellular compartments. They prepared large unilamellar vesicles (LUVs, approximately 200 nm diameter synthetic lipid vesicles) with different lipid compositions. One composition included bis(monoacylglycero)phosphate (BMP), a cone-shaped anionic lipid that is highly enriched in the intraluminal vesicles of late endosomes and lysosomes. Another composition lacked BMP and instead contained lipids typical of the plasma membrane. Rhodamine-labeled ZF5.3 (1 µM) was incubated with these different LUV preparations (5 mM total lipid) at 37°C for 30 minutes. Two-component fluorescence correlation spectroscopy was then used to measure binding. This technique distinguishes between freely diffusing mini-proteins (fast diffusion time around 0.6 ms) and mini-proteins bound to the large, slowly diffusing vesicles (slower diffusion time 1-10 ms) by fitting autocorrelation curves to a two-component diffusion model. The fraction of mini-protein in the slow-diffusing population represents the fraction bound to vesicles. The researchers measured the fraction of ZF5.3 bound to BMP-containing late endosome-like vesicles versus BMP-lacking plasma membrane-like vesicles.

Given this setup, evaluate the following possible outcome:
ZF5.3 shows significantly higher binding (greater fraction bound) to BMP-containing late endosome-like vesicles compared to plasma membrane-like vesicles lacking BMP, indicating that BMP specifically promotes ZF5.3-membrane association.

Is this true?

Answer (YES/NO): YES